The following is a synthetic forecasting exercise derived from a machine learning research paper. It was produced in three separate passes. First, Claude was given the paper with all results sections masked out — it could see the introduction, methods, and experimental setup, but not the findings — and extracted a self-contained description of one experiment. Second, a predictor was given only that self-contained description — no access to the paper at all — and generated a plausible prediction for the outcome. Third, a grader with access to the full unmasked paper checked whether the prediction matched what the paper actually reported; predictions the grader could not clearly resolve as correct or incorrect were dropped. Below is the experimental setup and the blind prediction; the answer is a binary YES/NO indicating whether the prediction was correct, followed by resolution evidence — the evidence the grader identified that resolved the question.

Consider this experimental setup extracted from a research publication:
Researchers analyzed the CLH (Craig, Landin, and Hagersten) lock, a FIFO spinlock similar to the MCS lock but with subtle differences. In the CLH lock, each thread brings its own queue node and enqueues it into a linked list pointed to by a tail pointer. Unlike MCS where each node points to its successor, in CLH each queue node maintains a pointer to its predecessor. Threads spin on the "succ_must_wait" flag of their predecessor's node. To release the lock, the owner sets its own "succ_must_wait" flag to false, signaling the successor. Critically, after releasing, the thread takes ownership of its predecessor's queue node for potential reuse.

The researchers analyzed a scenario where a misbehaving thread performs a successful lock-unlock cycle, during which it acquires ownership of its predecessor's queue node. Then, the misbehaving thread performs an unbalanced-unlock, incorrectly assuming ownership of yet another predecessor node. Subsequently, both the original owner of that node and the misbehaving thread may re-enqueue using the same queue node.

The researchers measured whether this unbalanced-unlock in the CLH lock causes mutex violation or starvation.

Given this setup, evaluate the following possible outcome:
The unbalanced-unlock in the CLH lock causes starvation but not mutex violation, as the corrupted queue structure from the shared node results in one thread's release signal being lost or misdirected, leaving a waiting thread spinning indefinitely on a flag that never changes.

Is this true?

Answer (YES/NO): NO